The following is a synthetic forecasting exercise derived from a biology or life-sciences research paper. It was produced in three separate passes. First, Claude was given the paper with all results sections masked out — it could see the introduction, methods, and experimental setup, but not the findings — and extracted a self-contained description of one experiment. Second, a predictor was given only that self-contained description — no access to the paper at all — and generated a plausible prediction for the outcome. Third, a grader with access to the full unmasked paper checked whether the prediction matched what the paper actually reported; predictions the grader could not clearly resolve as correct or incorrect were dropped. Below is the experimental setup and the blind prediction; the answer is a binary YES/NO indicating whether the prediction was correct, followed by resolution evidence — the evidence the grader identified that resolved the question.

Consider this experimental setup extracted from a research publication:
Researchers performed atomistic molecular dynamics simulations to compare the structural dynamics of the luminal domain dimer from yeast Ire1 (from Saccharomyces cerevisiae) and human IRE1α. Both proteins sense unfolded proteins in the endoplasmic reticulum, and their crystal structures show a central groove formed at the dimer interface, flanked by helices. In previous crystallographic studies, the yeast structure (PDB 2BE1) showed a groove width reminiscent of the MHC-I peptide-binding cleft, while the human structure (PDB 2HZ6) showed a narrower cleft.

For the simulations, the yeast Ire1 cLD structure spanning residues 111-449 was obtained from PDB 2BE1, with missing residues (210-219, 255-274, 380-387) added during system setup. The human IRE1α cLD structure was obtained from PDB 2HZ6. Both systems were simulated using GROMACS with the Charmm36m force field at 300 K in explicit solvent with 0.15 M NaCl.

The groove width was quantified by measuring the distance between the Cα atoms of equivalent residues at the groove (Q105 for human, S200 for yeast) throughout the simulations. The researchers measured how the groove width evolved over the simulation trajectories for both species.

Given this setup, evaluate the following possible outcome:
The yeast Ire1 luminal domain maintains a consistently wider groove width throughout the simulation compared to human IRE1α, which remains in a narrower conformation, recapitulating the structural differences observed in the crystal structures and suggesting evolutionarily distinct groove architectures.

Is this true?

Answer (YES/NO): YES